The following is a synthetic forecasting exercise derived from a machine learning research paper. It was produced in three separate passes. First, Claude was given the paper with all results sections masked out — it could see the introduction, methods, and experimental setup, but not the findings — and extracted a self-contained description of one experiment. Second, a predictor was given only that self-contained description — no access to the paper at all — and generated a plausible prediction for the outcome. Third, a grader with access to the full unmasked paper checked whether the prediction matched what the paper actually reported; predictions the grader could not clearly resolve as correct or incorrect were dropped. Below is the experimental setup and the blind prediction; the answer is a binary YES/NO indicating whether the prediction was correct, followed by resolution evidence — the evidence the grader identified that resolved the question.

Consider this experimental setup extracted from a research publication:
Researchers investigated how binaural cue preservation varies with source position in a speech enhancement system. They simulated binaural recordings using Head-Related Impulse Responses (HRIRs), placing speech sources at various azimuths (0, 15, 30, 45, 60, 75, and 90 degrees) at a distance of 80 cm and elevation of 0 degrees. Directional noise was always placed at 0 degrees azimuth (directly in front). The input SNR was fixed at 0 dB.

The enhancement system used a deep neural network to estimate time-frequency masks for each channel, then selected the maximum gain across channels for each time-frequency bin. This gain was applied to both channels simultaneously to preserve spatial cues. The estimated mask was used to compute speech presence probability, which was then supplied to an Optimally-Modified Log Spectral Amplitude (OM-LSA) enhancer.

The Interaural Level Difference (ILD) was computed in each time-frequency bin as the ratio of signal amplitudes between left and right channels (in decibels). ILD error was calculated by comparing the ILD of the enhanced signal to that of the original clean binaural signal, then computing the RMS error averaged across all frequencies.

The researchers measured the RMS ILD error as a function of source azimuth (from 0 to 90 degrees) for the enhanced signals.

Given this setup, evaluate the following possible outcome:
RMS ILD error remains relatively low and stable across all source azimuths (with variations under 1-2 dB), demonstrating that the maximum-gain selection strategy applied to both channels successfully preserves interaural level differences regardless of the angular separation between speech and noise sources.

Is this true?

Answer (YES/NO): YES